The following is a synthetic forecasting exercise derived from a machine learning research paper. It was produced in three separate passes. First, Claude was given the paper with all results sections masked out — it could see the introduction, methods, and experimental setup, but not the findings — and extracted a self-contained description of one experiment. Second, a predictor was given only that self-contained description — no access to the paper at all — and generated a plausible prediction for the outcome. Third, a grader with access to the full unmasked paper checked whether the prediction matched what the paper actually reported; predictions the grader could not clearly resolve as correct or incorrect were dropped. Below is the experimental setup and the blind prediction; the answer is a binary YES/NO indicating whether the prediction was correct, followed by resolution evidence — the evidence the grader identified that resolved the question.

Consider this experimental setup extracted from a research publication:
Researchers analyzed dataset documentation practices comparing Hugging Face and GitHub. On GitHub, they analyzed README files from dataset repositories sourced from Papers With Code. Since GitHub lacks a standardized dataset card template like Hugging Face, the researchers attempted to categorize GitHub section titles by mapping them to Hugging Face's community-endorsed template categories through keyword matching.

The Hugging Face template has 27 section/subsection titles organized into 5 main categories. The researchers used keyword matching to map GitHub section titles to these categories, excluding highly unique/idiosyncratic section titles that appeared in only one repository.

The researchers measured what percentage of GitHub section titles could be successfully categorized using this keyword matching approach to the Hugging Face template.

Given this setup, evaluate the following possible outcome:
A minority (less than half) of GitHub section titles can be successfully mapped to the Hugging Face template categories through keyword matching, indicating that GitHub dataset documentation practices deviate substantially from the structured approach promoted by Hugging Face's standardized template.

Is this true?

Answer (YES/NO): NO